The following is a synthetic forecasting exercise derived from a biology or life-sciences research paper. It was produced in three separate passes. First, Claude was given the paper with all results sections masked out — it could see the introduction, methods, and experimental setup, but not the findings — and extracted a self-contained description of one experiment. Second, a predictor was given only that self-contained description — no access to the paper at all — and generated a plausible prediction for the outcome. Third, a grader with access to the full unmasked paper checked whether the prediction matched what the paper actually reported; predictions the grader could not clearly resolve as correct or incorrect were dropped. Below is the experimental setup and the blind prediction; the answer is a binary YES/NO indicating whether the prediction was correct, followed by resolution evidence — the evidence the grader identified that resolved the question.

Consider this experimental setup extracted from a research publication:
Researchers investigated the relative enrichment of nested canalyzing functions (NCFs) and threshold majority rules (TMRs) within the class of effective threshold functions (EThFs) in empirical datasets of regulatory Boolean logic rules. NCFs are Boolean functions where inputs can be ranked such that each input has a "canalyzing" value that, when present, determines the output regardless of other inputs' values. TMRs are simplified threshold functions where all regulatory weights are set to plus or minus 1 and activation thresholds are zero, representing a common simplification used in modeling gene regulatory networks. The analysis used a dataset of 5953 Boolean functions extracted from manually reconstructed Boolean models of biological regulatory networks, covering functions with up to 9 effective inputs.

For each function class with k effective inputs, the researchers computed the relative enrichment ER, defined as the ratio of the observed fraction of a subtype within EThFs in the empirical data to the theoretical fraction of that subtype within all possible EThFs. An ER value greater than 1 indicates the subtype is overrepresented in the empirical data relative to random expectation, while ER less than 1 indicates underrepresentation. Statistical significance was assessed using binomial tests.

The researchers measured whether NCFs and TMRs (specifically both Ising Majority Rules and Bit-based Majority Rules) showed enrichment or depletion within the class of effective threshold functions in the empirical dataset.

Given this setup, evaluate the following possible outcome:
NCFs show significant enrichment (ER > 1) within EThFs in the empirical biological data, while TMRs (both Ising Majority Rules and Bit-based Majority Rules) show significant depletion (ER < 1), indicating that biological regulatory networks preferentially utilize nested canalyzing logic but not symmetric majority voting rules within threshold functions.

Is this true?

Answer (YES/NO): NO